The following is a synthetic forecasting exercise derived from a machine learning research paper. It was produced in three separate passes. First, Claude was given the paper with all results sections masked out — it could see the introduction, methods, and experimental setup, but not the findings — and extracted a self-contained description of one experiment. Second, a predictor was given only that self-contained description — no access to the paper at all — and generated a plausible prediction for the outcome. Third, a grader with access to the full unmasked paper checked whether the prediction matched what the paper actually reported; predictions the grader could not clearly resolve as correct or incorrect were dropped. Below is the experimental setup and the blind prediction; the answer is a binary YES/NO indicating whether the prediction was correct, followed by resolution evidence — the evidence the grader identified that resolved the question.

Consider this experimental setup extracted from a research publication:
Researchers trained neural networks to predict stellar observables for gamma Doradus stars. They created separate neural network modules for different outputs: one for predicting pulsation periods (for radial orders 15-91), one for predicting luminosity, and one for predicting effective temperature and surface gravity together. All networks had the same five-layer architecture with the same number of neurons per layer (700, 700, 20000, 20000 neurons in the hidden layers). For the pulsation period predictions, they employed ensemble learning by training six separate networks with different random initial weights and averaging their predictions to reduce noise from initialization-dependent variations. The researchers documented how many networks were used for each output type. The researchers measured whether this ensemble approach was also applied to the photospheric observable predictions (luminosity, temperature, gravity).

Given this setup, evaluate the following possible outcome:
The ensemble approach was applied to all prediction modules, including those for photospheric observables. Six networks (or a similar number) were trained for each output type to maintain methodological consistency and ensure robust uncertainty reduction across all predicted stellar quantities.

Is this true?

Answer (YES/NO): NO